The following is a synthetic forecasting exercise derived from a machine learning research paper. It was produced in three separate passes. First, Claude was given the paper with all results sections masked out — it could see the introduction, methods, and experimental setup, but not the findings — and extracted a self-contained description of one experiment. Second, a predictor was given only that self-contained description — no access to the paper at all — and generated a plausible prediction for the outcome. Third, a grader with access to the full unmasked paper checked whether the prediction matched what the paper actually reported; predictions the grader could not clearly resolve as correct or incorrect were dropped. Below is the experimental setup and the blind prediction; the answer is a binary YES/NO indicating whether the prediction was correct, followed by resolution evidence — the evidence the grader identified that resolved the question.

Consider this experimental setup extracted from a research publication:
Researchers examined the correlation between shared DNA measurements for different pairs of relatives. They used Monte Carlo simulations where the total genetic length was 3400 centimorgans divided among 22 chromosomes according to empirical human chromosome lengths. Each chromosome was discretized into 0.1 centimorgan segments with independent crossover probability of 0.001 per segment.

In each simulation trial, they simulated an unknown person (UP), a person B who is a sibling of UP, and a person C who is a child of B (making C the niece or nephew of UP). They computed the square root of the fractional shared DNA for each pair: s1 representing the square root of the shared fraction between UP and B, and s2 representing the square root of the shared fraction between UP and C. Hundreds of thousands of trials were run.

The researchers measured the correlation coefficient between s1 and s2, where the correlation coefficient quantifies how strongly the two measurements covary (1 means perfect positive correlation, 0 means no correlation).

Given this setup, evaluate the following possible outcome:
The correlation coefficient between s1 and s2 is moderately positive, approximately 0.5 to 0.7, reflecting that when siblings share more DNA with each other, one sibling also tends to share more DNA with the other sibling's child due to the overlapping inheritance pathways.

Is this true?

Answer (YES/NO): NO